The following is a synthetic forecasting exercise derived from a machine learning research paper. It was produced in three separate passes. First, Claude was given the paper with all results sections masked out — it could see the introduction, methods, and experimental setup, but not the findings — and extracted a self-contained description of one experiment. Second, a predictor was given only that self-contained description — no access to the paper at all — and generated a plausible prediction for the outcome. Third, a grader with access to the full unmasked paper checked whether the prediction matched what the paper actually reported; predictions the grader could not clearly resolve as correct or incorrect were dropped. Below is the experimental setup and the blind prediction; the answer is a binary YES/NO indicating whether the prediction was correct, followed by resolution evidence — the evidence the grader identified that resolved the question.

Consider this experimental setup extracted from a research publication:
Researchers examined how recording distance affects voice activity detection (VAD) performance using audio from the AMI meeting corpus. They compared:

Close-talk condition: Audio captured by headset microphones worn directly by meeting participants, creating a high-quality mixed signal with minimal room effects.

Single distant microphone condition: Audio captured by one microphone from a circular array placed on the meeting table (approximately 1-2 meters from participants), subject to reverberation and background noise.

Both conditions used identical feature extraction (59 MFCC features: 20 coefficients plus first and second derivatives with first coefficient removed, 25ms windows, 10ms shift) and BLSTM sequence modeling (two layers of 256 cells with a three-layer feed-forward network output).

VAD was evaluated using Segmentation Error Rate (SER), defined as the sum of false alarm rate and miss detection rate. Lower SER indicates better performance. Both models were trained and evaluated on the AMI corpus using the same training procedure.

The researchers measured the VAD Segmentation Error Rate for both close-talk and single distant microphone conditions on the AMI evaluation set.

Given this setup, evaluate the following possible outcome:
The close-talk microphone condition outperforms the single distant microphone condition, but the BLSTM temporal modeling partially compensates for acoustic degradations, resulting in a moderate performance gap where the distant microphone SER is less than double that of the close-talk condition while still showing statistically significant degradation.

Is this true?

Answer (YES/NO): NO